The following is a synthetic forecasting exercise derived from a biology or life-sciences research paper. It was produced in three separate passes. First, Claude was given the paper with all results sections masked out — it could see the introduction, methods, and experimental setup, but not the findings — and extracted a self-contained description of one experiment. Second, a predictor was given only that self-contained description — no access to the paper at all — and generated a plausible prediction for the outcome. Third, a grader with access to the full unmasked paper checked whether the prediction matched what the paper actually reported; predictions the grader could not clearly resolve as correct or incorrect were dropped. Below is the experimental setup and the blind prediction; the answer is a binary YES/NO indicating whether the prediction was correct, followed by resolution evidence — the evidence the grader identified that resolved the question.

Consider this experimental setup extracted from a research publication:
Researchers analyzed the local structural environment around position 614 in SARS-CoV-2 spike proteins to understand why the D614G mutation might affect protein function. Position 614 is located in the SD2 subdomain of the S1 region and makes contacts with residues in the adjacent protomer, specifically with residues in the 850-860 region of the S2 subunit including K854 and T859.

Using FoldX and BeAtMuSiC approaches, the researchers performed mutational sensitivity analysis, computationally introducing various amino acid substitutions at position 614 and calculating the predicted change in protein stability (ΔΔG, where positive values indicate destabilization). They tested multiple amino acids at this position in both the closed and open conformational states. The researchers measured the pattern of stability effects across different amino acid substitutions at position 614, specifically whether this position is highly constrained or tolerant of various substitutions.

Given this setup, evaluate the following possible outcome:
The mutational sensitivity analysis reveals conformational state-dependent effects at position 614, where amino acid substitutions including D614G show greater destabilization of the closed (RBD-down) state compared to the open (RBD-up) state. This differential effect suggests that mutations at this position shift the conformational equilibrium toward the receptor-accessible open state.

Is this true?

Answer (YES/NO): NO